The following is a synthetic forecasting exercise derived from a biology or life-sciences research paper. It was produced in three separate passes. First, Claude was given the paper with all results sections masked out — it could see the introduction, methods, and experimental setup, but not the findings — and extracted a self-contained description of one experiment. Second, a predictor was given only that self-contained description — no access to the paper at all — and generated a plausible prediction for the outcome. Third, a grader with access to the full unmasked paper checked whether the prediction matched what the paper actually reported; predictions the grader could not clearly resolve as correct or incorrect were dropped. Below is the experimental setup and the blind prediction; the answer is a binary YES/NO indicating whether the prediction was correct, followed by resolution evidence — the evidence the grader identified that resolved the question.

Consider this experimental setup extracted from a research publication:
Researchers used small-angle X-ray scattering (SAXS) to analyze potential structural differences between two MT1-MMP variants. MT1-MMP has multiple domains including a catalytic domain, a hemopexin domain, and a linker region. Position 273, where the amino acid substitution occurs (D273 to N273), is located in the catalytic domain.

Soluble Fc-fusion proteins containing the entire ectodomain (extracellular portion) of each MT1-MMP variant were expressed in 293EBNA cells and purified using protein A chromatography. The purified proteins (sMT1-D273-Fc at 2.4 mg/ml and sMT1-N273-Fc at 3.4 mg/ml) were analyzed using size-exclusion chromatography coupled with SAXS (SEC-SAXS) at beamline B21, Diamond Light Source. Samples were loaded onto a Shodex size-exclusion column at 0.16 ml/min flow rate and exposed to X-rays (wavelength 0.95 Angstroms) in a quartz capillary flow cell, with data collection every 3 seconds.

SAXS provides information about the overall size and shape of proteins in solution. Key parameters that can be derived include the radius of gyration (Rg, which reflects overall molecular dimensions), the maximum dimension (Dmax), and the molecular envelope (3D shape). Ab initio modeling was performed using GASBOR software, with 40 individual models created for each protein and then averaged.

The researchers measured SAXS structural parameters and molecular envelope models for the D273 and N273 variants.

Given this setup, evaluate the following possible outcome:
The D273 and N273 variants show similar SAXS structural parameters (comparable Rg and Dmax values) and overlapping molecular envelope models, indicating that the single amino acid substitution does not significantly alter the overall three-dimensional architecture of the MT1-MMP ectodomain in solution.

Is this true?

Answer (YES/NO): NO